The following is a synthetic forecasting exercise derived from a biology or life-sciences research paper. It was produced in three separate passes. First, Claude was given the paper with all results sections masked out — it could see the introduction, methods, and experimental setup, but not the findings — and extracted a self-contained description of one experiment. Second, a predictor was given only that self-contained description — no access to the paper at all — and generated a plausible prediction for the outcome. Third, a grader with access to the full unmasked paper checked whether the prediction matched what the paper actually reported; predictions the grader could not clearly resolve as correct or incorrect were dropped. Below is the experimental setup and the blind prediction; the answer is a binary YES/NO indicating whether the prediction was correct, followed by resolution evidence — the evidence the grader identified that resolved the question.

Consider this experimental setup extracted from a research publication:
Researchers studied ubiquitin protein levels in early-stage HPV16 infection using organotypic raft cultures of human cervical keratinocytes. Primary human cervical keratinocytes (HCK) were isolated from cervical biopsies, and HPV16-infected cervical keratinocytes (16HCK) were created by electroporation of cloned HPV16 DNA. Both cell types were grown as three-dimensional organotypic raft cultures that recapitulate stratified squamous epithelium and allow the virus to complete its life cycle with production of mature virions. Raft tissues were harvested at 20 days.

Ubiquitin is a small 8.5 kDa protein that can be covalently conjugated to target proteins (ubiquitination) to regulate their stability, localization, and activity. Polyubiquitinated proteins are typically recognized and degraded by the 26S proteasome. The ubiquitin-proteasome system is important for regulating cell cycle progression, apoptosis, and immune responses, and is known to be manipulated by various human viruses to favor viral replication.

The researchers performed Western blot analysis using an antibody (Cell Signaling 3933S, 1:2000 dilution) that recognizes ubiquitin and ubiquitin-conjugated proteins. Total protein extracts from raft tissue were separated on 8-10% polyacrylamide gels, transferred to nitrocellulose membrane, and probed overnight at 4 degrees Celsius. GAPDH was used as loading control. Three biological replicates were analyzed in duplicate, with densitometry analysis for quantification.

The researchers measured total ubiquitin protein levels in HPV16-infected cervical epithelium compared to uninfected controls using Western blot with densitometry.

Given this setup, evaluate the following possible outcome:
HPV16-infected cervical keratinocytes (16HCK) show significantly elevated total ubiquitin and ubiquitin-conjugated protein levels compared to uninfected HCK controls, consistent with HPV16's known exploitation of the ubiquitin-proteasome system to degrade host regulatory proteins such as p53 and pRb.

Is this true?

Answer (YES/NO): NO